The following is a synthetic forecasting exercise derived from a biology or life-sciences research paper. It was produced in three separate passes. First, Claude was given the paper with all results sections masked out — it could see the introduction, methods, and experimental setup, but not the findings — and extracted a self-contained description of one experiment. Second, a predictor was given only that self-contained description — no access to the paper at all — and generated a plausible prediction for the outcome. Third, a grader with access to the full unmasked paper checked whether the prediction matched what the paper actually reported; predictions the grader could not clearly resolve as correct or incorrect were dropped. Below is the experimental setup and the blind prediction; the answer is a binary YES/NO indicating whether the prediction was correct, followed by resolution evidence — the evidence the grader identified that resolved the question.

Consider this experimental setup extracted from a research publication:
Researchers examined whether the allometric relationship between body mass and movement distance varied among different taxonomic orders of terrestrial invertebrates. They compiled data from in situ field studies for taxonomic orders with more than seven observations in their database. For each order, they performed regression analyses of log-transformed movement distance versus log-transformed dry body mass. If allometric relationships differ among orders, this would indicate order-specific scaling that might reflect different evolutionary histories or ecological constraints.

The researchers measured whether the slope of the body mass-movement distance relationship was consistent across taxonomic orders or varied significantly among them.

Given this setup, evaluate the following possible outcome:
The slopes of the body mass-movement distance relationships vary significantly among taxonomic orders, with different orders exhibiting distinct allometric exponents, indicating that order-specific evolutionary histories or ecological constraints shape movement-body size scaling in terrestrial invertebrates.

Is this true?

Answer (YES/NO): YES